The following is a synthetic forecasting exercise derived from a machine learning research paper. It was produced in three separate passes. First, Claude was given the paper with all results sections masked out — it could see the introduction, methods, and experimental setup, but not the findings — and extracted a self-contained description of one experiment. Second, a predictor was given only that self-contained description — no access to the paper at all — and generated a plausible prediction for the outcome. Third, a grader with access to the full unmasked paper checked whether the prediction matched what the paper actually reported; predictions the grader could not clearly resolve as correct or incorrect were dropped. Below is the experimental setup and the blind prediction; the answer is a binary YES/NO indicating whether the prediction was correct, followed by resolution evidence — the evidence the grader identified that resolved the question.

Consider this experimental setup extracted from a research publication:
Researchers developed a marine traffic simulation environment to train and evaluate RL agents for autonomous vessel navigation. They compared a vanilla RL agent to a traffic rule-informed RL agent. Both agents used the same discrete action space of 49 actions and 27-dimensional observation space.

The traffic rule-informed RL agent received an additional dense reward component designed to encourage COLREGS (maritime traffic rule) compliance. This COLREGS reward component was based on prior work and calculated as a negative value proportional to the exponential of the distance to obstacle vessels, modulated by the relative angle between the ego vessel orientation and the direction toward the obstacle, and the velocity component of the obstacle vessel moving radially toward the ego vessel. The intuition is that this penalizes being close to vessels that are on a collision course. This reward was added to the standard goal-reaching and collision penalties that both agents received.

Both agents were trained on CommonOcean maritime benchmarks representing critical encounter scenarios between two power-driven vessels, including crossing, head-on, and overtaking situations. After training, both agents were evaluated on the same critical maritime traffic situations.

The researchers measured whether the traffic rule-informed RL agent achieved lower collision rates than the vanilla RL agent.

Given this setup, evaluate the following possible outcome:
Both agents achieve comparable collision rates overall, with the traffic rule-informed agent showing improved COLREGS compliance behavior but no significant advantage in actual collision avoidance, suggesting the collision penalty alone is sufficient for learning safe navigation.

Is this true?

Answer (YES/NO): YES